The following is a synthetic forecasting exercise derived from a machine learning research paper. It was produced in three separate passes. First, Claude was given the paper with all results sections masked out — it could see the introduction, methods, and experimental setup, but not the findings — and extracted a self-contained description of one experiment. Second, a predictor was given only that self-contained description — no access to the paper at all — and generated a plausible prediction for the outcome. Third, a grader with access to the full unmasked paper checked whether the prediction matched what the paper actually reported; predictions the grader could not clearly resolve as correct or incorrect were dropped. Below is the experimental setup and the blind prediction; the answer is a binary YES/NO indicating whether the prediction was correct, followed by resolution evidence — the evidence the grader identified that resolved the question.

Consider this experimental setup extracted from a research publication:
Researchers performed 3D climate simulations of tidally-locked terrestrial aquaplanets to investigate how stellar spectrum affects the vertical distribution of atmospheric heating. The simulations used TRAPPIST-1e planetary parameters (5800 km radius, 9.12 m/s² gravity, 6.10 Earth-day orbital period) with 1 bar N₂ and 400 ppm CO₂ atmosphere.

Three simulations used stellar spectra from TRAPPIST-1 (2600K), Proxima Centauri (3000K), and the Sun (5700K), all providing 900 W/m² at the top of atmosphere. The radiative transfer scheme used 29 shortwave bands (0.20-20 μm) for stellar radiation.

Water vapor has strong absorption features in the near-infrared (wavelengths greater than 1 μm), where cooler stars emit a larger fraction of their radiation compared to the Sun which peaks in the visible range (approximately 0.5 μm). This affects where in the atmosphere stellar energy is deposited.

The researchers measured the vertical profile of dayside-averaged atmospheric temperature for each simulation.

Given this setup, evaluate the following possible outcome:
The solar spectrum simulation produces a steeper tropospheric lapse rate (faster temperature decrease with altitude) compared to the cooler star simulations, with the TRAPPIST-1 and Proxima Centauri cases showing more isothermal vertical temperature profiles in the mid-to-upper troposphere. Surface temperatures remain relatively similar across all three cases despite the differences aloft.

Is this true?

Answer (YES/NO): NO